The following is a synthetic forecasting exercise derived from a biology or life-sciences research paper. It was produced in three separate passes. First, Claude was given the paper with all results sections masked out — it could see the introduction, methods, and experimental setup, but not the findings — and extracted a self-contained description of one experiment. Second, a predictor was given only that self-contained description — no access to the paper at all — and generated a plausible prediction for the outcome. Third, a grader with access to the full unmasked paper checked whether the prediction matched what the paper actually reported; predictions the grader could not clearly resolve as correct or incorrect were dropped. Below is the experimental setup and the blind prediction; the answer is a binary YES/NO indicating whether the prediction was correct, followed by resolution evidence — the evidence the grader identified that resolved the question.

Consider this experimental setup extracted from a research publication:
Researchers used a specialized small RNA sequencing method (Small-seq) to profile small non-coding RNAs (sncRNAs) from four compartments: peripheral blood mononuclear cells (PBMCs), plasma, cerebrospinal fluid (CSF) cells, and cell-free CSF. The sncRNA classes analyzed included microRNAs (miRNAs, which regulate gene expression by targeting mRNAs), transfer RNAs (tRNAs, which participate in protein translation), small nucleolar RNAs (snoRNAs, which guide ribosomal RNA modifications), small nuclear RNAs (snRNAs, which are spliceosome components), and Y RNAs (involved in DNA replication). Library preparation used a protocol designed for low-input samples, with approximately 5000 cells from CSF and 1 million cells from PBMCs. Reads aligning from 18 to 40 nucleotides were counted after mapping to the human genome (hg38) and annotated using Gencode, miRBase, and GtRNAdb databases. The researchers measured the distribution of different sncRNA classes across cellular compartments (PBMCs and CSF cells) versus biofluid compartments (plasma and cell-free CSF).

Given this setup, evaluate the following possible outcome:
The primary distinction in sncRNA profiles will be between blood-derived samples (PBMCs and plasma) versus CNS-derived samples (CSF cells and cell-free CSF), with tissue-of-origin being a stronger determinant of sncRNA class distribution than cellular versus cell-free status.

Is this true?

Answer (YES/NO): NO